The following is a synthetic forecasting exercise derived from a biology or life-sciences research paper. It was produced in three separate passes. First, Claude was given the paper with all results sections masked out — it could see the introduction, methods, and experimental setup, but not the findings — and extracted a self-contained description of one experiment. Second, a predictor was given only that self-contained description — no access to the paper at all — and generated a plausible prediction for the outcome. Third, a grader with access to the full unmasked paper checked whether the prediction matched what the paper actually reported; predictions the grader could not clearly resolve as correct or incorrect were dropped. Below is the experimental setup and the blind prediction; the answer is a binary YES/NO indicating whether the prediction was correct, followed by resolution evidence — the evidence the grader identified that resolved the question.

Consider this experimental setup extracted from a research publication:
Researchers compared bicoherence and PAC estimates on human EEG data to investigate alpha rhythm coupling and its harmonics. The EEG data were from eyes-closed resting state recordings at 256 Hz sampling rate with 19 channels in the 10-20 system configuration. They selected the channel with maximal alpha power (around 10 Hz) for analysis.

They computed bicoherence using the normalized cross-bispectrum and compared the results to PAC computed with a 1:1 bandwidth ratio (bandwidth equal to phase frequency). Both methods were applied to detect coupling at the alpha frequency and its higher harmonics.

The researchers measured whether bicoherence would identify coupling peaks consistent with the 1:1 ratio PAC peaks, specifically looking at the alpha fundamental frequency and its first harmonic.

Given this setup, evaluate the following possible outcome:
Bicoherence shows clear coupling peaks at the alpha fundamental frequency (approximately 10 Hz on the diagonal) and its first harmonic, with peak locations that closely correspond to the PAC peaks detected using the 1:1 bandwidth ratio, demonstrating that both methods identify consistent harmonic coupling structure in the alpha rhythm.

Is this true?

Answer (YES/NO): YES